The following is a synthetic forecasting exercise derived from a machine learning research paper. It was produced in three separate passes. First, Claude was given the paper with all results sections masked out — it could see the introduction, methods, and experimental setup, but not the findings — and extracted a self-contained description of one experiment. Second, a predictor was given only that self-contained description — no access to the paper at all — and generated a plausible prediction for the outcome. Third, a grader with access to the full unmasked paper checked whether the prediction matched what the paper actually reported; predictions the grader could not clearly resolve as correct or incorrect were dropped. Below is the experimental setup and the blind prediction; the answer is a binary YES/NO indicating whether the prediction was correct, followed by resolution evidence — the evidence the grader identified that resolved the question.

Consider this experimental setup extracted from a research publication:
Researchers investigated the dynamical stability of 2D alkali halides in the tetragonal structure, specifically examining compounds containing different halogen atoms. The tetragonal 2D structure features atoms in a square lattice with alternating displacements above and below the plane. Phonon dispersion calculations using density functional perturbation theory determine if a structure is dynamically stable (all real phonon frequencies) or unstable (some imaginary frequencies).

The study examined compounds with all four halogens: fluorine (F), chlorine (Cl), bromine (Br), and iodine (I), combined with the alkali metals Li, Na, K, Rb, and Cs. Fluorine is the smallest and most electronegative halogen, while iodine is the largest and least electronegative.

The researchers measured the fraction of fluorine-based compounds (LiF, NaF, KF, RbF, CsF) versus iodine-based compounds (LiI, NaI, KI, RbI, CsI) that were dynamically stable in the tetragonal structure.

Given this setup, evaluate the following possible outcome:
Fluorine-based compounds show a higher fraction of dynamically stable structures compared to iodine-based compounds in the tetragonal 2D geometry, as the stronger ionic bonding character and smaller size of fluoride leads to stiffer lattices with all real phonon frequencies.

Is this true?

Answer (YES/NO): YES